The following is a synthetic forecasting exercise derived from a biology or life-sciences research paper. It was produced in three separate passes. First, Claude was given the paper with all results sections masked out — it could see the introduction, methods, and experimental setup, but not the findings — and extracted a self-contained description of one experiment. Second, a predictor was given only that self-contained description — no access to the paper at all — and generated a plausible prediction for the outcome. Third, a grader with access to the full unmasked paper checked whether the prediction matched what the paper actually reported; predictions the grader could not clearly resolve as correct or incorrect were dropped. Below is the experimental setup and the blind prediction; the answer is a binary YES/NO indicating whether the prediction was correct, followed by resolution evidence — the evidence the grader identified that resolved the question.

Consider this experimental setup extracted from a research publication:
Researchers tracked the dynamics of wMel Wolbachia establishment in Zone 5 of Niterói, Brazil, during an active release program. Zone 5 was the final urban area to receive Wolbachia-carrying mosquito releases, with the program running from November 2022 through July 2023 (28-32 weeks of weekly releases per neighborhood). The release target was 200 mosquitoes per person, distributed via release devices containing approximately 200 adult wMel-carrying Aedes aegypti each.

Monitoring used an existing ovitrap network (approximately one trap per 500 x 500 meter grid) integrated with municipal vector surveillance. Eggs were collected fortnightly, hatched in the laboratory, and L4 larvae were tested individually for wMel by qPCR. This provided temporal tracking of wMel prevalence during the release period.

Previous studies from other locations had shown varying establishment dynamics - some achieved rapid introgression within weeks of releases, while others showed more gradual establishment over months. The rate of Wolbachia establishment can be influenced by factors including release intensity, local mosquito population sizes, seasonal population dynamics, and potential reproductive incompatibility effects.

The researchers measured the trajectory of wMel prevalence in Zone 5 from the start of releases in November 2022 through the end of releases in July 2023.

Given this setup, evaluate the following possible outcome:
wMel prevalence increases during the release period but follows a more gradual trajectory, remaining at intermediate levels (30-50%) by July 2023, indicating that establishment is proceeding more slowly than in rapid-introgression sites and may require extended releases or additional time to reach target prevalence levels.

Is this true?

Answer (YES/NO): NO